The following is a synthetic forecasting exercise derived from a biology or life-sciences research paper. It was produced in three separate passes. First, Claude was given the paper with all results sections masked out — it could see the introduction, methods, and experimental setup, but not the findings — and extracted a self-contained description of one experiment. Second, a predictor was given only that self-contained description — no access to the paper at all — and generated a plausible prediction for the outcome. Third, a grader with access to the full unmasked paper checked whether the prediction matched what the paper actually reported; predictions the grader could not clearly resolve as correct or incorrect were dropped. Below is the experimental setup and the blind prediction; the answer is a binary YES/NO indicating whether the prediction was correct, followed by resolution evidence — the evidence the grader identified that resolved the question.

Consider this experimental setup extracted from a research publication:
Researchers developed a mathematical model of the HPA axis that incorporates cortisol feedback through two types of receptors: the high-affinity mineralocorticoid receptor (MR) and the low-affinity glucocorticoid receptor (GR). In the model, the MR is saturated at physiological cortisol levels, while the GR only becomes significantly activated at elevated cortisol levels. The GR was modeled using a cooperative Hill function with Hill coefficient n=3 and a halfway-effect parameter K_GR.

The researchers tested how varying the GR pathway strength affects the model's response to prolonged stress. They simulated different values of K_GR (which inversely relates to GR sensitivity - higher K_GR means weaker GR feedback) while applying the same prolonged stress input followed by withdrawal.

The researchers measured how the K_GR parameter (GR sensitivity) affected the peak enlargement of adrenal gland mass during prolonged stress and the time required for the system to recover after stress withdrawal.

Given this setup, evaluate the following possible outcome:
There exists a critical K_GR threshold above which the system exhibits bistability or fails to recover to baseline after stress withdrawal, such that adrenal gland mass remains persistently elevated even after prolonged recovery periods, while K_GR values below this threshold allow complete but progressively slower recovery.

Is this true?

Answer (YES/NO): NO